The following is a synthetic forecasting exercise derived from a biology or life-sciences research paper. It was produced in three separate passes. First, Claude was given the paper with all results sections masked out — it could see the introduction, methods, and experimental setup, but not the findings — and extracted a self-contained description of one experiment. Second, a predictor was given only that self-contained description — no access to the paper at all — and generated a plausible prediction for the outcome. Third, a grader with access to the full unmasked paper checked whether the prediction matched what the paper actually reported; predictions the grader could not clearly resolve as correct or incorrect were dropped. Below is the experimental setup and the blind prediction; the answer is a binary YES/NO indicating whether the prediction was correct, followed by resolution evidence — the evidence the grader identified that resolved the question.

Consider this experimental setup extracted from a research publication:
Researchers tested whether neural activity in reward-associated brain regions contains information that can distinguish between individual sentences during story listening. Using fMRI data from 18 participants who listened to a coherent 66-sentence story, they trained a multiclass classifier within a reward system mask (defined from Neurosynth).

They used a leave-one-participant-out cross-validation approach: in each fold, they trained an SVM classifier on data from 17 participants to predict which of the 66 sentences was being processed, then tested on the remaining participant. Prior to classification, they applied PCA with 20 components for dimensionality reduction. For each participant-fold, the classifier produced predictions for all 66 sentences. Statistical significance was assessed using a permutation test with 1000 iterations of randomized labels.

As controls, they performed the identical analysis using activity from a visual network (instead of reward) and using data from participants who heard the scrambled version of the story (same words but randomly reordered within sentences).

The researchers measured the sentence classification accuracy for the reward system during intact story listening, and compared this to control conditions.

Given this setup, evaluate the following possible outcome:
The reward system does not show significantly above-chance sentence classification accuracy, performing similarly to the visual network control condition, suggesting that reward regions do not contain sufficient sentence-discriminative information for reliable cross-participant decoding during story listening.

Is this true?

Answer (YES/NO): NO